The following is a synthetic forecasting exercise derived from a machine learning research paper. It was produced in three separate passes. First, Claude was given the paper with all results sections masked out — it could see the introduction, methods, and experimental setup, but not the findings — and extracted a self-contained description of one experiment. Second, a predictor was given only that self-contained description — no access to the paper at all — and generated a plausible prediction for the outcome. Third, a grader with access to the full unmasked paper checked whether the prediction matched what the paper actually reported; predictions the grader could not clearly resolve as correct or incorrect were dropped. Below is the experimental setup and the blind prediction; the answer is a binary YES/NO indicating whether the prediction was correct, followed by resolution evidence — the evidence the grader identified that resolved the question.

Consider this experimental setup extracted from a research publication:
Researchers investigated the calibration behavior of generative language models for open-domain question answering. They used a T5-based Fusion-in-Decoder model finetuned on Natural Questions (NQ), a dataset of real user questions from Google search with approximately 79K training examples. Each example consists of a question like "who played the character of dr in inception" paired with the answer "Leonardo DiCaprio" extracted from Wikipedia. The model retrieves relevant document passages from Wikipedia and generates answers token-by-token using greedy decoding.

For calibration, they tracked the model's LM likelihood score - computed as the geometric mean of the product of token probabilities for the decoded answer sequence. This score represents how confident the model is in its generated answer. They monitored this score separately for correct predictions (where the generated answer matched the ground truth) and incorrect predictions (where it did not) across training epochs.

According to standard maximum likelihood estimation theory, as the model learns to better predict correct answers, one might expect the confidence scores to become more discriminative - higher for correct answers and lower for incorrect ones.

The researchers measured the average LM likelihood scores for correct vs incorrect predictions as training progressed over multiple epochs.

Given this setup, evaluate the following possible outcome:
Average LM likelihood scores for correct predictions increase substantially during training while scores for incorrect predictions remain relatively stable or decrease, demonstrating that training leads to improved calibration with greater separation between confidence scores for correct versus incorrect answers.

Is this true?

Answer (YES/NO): NO